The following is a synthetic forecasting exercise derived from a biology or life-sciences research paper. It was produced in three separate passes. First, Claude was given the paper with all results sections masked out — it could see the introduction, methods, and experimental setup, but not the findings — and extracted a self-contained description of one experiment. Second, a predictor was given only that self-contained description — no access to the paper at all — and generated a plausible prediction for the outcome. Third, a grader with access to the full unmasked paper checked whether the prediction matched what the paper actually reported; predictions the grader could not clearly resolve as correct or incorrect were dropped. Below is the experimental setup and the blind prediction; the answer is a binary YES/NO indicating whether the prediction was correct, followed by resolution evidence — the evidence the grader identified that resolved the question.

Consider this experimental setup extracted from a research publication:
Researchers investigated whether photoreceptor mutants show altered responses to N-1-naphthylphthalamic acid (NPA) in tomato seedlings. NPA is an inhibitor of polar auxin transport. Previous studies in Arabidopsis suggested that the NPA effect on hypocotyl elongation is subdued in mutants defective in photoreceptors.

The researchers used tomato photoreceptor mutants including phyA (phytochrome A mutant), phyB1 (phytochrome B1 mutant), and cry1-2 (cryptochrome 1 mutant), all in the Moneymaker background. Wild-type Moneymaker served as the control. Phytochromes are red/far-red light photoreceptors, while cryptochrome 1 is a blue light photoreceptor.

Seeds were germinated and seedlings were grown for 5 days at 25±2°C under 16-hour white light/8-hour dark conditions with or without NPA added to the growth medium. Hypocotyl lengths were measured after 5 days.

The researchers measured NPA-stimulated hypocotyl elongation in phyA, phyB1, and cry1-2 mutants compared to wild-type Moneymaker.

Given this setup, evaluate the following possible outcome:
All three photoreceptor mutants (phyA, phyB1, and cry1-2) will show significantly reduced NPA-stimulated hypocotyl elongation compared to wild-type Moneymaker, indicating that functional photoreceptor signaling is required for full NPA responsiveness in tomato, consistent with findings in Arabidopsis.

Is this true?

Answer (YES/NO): NO